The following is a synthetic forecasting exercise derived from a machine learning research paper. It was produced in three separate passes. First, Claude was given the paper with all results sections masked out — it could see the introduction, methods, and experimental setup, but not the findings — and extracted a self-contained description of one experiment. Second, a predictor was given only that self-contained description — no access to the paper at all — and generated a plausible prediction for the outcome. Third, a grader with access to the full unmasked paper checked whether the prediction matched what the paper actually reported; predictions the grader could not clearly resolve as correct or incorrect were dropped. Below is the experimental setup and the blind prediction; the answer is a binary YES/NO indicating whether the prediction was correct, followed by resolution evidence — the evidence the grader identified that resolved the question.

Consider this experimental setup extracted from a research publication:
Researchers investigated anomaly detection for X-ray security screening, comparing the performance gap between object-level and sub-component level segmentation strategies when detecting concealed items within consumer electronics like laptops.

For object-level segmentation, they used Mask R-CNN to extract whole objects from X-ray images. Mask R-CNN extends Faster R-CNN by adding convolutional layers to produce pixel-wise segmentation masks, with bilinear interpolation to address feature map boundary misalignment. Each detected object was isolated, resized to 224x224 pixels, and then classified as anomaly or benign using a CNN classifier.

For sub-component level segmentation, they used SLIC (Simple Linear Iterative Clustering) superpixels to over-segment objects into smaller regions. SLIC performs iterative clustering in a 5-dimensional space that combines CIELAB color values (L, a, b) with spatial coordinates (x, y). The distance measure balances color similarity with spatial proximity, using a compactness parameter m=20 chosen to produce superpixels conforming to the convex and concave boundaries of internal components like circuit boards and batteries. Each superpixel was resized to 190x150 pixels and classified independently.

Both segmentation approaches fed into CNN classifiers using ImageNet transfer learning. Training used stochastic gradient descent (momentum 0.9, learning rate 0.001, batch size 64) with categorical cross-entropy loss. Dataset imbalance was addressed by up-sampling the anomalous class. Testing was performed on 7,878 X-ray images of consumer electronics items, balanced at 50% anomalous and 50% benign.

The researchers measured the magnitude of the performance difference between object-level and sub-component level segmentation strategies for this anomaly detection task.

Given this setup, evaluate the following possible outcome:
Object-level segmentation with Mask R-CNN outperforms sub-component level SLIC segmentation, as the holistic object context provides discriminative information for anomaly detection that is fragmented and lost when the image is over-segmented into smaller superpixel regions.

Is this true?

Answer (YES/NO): NO